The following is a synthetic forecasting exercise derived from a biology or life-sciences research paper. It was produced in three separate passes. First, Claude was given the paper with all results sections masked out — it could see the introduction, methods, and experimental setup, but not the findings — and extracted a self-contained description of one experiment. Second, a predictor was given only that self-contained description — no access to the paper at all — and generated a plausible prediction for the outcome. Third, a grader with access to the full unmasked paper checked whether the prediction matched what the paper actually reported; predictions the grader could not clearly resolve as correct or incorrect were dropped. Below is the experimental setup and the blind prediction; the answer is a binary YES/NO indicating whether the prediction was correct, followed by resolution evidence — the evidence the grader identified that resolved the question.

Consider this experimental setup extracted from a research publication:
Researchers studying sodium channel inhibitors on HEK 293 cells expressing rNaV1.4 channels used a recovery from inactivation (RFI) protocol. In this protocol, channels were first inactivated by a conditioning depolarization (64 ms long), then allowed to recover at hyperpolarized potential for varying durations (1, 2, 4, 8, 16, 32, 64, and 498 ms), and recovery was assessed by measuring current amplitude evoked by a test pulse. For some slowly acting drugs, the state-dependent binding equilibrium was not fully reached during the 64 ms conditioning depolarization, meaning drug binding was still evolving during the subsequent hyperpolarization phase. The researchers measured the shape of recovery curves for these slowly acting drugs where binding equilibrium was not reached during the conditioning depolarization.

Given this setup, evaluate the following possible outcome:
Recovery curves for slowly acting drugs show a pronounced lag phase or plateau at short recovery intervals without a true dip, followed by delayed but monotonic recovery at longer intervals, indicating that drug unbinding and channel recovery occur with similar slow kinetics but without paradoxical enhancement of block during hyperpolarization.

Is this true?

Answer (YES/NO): NO